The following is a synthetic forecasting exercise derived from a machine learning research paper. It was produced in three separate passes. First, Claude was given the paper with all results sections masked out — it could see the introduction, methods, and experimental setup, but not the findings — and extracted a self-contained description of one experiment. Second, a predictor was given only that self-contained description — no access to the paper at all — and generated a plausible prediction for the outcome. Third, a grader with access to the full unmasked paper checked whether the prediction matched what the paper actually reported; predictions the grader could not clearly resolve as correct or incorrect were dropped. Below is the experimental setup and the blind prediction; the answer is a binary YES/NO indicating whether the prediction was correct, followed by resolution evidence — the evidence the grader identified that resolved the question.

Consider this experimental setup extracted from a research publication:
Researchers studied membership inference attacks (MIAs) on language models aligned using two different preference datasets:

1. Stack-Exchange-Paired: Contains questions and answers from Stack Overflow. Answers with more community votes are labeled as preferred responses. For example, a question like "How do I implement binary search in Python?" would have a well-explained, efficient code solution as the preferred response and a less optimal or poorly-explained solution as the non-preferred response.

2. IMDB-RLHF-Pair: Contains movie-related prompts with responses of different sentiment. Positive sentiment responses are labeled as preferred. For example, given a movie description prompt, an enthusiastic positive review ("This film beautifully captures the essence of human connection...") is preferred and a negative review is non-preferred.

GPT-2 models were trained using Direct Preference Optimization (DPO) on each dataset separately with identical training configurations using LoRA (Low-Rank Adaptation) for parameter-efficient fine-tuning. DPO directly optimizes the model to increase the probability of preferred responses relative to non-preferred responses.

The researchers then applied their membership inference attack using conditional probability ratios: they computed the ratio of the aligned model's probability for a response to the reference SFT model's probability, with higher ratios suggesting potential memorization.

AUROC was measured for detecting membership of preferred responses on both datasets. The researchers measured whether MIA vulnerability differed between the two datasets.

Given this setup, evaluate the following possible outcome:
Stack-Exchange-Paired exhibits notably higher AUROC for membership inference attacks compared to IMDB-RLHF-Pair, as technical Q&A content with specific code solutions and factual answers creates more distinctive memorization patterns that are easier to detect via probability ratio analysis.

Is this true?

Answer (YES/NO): YES